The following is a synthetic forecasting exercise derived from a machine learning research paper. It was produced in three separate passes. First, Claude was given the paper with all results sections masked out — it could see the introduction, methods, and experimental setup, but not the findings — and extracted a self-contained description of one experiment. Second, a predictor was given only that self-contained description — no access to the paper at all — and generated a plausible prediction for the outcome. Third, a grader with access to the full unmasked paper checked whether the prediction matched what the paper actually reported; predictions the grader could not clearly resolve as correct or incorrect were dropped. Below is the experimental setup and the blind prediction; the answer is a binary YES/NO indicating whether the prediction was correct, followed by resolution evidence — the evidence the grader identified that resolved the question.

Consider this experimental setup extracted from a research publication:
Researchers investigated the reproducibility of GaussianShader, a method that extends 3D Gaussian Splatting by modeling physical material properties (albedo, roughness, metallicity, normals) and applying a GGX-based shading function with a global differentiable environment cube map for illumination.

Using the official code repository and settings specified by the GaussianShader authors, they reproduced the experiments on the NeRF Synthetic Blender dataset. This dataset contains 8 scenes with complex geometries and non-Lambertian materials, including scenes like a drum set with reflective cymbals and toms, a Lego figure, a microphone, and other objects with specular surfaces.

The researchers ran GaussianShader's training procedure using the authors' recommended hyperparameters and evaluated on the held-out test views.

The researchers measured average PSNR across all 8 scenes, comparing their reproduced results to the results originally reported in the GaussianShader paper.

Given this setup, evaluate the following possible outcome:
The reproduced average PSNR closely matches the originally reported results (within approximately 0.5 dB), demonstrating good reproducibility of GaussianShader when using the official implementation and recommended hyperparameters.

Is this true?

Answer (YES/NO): NO